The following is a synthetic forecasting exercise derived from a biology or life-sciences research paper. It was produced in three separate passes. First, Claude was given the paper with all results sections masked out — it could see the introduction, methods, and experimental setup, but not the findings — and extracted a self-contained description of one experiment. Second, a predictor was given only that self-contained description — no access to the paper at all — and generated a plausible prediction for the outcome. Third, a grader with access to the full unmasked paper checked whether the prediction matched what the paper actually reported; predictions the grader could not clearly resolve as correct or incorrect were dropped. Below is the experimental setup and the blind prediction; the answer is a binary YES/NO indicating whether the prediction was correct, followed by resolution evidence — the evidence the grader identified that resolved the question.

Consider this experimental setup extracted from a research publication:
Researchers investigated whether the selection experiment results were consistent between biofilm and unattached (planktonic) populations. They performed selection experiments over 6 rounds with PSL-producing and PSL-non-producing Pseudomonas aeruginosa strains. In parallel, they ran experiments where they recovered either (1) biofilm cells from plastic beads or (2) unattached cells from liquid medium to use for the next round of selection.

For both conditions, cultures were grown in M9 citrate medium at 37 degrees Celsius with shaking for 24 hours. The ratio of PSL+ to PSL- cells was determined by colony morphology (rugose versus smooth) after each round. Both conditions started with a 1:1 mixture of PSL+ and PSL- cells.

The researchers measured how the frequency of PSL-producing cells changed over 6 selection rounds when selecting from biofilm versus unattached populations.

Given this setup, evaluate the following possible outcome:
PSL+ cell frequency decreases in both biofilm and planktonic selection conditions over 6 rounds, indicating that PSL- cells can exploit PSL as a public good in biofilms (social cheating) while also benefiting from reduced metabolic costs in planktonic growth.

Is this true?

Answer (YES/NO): NO